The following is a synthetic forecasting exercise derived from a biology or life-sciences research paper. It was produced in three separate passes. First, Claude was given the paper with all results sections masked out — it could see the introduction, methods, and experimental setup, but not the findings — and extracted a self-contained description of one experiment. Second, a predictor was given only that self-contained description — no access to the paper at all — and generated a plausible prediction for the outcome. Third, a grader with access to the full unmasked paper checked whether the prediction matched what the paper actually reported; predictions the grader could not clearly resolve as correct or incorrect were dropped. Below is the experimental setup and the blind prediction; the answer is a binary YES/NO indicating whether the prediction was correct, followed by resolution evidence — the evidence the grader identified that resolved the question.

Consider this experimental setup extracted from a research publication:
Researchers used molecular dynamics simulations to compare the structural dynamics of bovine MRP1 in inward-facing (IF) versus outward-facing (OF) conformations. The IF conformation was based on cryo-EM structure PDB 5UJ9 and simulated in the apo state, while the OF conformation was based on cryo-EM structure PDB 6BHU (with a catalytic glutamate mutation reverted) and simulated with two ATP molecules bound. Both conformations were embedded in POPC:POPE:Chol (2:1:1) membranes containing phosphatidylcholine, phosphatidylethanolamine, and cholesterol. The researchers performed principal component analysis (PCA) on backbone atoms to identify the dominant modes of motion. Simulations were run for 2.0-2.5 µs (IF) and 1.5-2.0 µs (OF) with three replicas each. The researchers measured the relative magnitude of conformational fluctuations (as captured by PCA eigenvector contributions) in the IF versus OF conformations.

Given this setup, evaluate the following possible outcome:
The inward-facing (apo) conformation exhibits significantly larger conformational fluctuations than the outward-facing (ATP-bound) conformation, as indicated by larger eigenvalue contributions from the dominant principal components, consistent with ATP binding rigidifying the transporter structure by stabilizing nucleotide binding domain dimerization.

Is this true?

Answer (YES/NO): YES